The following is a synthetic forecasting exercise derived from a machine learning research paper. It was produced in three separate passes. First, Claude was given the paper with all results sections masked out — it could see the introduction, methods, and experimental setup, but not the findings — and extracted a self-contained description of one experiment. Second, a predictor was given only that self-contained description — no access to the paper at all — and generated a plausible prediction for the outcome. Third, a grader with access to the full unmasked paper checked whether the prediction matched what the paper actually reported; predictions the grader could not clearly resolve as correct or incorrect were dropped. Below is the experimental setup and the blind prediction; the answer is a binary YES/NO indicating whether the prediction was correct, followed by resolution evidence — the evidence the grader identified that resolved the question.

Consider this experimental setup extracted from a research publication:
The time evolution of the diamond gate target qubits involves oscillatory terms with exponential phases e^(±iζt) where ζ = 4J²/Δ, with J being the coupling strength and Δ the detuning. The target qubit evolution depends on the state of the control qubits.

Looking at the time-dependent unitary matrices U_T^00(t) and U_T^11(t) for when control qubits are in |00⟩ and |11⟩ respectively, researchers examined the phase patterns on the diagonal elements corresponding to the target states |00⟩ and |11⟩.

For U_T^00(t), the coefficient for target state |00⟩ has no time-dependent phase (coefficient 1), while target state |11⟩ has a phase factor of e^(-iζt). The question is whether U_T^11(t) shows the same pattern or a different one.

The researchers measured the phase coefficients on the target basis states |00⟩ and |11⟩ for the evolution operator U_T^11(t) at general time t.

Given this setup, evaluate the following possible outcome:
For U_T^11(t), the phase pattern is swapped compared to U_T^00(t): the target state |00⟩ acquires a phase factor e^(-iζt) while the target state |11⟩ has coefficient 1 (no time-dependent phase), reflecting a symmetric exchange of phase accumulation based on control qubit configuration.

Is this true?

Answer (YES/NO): NO